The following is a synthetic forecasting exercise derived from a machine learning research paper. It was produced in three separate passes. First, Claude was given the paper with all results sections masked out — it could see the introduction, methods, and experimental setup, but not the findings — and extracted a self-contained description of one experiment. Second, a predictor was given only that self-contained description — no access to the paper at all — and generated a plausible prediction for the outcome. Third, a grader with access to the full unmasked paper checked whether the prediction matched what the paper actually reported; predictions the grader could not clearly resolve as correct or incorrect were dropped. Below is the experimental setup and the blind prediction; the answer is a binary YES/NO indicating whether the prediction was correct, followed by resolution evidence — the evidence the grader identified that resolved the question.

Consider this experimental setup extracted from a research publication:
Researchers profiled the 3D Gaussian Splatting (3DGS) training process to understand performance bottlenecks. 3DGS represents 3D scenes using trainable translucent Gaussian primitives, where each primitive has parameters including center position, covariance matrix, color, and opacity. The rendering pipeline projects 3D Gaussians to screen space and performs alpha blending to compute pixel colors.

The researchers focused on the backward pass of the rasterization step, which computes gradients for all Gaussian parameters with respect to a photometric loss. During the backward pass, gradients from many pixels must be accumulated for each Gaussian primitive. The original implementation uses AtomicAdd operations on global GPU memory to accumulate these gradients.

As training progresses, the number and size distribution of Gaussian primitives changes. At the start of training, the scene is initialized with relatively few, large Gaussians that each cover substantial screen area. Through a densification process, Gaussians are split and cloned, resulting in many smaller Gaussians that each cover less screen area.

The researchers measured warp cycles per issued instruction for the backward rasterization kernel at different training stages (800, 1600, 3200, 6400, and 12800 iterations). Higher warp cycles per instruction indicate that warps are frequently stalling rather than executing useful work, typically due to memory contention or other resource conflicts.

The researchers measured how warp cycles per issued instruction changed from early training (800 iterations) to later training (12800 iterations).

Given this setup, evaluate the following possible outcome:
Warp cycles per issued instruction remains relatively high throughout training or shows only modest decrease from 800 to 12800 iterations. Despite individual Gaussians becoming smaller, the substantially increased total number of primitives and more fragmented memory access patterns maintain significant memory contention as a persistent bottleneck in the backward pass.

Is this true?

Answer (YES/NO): NO